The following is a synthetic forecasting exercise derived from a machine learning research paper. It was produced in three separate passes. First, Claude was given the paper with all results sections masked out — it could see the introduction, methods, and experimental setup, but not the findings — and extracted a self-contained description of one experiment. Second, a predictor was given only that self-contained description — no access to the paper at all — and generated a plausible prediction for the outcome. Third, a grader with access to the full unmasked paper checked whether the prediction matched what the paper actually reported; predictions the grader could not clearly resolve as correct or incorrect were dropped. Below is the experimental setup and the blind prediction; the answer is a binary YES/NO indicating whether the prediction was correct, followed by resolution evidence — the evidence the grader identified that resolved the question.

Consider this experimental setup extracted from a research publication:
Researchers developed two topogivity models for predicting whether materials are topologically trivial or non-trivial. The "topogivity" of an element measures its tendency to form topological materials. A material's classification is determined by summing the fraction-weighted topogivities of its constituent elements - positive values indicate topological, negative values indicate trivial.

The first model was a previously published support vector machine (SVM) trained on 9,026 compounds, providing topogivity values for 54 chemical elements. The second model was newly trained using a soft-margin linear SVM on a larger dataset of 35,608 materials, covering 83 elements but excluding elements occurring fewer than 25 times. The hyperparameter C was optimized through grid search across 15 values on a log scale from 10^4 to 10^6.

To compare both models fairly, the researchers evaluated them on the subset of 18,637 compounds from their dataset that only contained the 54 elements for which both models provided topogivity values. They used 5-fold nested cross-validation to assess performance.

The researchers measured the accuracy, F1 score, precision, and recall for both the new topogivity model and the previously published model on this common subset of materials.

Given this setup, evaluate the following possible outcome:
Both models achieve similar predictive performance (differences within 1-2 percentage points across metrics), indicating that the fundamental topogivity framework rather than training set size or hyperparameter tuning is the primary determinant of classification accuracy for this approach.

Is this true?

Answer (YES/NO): NO